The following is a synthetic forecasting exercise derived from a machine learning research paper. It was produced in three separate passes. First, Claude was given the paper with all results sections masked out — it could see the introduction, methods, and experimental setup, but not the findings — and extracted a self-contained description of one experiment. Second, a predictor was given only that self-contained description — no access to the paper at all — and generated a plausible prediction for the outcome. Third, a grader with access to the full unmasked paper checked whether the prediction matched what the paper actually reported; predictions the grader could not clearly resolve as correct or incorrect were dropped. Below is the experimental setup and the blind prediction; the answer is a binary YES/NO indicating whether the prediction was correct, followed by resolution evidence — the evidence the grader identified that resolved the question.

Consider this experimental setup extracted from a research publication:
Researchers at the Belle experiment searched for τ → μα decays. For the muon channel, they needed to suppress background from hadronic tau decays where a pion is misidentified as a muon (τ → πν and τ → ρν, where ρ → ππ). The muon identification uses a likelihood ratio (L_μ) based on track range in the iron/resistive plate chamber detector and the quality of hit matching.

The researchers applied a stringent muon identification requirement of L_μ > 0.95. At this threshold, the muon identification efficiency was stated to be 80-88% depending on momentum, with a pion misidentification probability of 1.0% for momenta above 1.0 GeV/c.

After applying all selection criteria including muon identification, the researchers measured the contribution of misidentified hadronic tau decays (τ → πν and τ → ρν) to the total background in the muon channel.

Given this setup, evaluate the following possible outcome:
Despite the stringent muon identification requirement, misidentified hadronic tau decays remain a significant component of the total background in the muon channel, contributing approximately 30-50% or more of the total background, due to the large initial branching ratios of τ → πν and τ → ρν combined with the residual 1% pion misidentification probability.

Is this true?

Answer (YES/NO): NO